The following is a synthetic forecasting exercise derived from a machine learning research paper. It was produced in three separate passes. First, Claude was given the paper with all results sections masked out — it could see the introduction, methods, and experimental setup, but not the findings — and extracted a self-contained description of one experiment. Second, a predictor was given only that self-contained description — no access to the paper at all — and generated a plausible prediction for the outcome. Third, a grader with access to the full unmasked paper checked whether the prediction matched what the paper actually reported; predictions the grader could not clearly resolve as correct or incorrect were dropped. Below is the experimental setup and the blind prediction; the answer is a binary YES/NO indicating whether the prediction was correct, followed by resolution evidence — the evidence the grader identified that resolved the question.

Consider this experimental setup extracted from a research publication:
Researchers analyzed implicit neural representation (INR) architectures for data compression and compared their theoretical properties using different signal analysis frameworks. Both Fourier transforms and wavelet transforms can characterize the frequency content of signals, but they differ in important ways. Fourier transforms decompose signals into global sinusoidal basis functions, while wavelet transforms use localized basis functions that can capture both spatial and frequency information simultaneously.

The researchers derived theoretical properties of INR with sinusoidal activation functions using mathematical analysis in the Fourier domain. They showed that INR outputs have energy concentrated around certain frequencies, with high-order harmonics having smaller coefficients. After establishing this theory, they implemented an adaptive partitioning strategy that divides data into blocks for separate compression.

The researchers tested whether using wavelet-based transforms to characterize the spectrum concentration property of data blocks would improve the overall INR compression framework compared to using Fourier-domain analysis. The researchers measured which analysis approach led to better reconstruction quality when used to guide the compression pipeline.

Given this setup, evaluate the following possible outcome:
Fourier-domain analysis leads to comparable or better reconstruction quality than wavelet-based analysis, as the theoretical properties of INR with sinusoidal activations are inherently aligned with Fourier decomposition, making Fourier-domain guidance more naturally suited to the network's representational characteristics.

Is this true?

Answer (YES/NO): YES